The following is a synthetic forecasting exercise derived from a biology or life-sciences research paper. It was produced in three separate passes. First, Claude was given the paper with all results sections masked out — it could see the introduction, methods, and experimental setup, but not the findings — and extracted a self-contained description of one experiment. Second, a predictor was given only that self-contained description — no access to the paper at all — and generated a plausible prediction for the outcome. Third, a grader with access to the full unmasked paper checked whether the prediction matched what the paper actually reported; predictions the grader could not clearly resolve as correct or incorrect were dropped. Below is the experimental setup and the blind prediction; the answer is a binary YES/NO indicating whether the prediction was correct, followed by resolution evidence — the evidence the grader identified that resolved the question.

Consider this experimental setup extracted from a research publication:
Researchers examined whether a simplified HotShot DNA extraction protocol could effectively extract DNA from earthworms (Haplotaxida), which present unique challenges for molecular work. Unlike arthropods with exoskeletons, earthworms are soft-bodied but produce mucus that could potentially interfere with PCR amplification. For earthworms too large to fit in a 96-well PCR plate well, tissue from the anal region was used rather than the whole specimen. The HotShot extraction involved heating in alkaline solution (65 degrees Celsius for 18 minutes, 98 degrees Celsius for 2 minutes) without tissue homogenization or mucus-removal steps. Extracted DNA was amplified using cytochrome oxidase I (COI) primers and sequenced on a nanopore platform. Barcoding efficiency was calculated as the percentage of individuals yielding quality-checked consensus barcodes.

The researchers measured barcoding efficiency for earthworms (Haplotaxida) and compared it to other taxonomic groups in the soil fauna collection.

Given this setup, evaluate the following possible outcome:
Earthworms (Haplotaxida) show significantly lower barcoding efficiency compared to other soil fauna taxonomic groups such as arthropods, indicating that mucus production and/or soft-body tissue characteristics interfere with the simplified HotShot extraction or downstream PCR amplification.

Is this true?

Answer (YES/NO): NO